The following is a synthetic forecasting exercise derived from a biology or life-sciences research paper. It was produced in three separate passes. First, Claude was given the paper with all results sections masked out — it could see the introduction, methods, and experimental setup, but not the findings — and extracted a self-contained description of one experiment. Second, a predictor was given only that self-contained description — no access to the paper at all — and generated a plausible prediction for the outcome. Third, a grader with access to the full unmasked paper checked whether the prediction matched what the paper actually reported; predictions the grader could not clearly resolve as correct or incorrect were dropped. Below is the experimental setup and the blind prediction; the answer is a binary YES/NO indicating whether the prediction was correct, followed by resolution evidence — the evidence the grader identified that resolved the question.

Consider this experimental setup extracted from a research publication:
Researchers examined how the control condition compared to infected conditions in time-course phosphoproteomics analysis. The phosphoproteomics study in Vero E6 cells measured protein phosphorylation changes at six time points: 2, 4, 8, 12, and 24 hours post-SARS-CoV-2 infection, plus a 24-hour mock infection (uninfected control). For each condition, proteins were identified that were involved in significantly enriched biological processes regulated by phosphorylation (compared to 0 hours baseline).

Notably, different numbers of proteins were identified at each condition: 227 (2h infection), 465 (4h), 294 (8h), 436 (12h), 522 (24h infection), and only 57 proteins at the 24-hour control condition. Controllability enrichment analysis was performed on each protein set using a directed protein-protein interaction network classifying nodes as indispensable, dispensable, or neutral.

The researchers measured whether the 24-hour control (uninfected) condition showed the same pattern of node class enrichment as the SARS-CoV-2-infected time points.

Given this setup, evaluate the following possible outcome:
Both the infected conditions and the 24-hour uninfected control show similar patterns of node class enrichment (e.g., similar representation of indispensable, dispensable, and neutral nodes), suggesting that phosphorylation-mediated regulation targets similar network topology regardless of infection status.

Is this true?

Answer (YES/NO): NO